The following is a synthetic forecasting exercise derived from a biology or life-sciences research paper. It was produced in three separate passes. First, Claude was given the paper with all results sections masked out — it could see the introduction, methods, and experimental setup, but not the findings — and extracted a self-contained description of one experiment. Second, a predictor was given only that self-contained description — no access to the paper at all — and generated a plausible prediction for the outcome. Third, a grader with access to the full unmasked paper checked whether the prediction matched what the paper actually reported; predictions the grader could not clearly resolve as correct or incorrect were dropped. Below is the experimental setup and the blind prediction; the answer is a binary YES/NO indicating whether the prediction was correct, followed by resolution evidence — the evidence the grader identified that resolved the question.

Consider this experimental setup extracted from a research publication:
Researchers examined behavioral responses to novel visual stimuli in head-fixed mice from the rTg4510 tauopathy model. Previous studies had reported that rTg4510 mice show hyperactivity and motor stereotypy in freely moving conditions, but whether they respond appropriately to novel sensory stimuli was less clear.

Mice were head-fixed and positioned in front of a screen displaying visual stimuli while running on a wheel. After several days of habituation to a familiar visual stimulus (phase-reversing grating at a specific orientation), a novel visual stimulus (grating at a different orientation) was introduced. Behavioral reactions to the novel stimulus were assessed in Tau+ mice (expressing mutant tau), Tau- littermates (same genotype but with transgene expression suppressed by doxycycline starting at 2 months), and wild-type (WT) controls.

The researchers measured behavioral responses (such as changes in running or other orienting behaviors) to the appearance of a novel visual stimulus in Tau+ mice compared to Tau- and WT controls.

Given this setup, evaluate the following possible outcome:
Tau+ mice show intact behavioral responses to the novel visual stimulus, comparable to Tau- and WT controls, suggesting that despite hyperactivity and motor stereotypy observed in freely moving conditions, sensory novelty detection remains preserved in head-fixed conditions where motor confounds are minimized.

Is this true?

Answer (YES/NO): NO